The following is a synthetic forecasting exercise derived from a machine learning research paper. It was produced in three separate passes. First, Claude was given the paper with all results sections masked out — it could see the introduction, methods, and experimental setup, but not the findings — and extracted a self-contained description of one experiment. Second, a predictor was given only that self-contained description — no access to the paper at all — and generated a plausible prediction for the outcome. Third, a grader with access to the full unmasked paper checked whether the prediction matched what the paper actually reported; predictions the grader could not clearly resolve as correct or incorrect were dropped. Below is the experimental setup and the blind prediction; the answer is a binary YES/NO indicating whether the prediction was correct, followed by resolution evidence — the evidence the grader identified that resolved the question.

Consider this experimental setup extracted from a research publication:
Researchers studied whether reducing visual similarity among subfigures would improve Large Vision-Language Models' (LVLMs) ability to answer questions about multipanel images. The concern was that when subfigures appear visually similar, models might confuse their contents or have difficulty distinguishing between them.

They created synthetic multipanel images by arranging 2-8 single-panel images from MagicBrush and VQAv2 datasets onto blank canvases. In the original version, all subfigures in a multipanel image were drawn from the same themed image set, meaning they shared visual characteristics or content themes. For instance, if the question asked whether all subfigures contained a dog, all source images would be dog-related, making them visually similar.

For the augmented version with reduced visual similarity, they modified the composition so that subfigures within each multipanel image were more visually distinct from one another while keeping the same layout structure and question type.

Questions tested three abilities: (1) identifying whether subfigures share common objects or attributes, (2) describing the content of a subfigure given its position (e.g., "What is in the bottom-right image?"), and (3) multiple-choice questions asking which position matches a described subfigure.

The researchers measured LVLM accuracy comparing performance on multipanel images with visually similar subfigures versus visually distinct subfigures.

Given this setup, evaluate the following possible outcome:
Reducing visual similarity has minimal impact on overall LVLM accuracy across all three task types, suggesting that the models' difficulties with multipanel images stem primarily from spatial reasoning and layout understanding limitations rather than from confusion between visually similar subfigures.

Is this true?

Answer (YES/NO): NO